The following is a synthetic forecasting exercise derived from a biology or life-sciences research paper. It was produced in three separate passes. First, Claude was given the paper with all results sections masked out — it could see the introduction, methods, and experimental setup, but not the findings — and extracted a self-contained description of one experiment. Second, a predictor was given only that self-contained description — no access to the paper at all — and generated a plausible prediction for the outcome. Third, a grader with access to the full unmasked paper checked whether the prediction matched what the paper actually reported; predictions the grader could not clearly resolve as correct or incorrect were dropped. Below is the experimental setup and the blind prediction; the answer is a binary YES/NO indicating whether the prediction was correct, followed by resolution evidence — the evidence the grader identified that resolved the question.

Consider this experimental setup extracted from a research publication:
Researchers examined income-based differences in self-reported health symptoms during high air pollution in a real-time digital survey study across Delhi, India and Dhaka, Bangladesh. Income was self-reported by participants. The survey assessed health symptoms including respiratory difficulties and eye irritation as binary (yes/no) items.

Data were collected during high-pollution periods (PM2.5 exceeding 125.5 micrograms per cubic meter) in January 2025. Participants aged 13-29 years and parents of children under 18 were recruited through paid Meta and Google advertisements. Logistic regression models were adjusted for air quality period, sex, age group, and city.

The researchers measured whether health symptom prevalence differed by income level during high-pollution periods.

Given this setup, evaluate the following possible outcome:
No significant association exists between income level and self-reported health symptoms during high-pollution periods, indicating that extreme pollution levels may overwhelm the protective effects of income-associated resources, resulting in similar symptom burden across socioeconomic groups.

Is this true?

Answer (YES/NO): NO